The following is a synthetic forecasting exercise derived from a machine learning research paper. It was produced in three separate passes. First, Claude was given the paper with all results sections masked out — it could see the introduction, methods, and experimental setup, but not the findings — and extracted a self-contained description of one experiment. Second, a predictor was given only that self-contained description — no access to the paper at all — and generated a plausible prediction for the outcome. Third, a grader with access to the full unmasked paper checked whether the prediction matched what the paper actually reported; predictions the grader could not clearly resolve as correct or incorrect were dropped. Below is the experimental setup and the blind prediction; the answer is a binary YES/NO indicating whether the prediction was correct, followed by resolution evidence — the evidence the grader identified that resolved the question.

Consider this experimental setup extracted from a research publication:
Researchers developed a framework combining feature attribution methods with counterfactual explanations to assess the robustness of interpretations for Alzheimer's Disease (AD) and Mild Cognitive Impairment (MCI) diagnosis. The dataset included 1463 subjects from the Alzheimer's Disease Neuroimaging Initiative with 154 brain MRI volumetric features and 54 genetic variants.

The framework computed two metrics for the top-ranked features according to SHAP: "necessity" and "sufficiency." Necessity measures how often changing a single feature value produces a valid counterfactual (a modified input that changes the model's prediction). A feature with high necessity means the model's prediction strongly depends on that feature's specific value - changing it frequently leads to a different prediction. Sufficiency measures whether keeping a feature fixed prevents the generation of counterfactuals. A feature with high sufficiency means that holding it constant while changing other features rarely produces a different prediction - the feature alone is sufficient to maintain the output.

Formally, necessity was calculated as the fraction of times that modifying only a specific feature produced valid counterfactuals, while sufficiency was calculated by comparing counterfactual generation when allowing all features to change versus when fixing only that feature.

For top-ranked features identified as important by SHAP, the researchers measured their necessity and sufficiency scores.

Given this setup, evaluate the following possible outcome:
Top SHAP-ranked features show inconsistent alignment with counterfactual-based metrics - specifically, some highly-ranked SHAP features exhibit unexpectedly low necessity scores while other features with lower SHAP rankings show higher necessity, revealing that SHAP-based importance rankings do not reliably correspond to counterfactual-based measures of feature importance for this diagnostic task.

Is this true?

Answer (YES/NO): YES